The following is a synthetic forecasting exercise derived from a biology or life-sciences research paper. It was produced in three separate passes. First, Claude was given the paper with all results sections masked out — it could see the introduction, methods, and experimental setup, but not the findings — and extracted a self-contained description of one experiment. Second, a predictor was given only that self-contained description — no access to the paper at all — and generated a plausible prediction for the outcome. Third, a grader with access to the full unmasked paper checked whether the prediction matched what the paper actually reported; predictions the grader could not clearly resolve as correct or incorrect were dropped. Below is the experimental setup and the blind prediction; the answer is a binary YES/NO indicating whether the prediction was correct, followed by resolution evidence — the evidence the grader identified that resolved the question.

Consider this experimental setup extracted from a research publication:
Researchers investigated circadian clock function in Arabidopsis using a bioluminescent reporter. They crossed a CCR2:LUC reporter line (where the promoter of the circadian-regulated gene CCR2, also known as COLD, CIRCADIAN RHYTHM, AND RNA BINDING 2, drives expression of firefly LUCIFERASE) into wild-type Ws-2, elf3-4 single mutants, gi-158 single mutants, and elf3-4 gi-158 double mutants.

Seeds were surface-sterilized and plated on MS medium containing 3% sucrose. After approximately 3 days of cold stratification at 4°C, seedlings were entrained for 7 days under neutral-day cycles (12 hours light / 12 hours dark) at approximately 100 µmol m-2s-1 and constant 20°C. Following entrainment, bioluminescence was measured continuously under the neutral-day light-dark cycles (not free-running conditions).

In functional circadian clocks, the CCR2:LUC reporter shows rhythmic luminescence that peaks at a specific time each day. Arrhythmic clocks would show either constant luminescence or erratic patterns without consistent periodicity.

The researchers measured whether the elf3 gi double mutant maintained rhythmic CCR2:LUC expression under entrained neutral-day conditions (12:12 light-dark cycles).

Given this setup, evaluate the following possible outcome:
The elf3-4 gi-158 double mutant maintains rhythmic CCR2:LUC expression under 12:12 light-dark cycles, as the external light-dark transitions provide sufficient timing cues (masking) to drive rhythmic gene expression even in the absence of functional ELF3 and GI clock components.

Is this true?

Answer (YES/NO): NO